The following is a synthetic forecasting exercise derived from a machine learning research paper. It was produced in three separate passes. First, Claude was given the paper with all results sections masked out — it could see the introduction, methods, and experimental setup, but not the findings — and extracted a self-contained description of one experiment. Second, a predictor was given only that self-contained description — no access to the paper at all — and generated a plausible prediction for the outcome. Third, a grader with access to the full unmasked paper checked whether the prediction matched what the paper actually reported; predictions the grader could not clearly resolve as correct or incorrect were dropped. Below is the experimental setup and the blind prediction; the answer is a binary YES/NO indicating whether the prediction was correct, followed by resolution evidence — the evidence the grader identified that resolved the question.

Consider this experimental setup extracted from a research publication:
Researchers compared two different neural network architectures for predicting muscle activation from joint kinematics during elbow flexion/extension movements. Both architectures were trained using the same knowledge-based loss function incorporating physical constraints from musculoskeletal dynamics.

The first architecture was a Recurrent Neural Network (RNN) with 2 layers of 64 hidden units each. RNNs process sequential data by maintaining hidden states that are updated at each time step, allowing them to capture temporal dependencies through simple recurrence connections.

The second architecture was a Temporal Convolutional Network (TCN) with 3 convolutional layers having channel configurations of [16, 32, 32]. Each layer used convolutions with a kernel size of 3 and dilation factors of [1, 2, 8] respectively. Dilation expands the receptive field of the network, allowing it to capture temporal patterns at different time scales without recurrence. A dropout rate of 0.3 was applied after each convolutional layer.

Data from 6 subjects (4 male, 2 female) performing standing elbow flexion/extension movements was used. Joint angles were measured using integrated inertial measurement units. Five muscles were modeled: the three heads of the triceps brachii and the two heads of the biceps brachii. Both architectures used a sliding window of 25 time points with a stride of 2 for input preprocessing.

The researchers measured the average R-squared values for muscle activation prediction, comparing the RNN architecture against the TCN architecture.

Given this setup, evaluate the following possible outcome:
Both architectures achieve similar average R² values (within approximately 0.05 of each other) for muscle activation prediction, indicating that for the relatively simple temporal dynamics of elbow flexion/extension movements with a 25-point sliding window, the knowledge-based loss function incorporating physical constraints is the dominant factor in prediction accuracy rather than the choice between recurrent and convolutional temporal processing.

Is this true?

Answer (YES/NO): NO